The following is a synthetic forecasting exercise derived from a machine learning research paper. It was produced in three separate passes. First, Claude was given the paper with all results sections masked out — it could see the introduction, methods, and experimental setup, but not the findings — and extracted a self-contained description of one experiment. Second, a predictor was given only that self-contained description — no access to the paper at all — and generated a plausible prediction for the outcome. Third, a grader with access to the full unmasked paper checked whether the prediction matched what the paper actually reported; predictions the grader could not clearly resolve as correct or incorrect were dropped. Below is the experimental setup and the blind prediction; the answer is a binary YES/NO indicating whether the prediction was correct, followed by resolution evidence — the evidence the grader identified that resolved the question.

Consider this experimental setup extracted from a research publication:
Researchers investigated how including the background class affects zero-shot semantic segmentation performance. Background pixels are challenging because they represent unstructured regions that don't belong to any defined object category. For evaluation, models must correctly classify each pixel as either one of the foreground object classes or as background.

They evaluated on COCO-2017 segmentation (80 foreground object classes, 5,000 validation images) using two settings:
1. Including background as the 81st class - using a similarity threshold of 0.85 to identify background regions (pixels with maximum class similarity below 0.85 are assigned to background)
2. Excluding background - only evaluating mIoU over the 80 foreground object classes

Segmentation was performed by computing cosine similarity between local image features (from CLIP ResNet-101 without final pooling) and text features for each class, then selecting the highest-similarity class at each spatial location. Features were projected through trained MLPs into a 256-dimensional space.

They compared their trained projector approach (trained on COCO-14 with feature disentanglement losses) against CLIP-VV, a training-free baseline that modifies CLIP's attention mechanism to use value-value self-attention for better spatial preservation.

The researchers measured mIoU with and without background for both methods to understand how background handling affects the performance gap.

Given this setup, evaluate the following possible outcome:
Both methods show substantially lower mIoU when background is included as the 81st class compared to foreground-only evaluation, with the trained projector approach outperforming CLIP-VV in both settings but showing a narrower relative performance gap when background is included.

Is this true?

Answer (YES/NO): NO